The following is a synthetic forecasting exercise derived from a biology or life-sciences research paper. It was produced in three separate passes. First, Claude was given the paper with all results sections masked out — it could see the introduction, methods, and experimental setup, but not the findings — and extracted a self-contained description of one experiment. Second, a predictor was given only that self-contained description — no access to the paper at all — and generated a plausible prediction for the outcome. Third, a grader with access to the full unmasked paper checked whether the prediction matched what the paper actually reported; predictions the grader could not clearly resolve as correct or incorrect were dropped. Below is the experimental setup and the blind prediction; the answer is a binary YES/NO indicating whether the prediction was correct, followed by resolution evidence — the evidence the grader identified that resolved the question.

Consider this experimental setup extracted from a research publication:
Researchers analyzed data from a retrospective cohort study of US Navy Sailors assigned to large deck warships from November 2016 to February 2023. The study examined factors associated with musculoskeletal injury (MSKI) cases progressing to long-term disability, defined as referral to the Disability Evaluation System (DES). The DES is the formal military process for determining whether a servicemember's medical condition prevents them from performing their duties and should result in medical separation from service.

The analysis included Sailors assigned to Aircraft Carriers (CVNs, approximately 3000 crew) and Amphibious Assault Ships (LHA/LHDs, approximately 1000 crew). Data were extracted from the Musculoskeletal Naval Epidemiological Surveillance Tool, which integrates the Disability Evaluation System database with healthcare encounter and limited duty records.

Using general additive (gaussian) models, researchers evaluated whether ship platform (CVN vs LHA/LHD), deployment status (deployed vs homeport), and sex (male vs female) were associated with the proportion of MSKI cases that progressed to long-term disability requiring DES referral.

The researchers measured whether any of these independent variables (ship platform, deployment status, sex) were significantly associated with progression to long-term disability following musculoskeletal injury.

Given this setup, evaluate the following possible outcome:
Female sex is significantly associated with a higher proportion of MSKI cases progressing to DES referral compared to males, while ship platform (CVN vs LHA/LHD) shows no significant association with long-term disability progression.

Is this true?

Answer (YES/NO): NO